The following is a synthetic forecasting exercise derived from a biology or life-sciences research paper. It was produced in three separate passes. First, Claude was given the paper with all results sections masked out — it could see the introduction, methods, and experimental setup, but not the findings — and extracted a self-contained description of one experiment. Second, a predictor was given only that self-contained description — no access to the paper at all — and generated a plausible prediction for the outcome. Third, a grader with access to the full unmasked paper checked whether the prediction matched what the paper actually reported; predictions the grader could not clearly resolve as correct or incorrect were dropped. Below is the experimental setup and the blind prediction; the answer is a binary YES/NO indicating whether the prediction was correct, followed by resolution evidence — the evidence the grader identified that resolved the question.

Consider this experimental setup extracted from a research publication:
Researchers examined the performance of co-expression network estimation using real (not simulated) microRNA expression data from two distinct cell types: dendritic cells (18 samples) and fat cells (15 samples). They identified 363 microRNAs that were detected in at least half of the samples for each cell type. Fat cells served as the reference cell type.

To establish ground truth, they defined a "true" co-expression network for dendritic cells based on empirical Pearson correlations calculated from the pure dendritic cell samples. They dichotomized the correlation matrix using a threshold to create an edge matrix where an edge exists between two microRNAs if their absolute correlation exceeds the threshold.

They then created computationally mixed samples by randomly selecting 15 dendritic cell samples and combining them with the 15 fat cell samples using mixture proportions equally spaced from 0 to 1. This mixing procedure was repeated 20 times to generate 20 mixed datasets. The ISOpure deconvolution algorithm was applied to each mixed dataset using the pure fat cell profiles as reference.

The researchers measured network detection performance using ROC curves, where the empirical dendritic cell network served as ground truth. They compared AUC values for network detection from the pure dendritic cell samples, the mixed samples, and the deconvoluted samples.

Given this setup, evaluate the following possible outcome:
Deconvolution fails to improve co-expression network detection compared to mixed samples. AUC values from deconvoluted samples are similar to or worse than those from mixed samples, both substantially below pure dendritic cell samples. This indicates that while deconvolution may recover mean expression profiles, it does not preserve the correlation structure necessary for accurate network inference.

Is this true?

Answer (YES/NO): NO